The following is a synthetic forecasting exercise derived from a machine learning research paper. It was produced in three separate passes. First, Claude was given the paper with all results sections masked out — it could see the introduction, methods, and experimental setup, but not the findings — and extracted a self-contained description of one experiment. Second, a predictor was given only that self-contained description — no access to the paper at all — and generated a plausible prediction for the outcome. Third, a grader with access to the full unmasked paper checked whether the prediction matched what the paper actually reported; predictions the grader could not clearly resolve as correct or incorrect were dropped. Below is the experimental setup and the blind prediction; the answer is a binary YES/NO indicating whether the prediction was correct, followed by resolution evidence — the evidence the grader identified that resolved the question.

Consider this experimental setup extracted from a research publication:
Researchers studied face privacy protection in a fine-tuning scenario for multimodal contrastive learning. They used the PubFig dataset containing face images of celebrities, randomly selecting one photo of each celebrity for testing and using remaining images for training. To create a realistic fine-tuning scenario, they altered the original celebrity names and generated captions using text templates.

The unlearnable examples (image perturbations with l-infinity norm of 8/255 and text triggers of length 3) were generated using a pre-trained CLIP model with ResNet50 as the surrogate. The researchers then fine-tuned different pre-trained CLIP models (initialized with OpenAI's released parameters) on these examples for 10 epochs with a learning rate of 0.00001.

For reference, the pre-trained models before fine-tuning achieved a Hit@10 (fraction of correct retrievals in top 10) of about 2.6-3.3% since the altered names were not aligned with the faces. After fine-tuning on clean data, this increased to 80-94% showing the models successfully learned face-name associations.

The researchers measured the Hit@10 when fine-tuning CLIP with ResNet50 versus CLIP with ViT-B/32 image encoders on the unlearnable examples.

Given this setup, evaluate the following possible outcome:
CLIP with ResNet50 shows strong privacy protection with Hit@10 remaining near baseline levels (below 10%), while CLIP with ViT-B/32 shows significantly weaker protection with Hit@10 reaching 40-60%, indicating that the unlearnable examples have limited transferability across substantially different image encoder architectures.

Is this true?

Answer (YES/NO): NO